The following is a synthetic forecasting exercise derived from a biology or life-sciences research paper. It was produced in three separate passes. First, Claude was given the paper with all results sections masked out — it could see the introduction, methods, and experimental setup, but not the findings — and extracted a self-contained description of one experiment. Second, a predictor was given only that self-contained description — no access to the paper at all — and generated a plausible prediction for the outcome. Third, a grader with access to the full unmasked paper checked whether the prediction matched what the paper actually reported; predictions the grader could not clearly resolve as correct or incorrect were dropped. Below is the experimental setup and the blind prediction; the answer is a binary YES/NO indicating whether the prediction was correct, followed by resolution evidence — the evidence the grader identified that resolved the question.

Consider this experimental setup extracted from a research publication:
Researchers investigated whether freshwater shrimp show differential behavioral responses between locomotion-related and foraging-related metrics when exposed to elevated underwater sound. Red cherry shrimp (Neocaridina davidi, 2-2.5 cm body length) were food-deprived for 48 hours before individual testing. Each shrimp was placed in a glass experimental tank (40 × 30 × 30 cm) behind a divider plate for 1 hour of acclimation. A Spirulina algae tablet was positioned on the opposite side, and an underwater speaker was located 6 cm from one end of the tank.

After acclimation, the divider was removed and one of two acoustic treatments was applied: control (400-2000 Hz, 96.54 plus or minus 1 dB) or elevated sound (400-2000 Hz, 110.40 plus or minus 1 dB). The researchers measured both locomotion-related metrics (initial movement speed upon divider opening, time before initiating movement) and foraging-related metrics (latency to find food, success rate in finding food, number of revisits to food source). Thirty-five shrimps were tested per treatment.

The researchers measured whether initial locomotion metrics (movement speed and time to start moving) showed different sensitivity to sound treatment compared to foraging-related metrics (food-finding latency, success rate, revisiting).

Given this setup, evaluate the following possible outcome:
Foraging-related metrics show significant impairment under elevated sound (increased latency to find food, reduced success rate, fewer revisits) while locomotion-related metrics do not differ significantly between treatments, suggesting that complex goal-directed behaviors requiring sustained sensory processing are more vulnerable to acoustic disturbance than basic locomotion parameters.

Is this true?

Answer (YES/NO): YES